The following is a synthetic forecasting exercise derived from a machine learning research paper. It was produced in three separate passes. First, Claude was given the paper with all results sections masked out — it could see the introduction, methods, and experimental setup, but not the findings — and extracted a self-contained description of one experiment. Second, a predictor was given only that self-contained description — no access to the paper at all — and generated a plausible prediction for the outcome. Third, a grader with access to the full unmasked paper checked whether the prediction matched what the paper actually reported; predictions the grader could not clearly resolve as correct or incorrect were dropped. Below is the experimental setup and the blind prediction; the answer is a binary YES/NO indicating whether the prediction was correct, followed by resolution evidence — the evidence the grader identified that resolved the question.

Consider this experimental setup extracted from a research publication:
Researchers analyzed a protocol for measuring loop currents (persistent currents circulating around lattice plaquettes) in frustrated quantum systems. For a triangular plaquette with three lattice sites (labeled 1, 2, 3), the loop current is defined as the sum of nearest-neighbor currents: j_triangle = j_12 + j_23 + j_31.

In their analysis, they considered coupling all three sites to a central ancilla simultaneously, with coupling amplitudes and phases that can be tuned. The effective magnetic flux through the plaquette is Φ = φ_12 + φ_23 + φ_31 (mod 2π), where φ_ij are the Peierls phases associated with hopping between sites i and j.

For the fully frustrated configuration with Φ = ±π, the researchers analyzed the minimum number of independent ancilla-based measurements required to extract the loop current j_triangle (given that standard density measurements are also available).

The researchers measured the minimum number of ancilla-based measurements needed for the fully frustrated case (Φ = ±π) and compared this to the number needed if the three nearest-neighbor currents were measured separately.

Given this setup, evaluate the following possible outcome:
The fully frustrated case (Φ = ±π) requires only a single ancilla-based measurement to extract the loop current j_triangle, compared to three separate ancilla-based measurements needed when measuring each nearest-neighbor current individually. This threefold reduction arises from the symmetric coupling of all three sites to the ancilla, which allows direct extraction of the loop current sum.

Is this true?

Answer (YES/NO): NO